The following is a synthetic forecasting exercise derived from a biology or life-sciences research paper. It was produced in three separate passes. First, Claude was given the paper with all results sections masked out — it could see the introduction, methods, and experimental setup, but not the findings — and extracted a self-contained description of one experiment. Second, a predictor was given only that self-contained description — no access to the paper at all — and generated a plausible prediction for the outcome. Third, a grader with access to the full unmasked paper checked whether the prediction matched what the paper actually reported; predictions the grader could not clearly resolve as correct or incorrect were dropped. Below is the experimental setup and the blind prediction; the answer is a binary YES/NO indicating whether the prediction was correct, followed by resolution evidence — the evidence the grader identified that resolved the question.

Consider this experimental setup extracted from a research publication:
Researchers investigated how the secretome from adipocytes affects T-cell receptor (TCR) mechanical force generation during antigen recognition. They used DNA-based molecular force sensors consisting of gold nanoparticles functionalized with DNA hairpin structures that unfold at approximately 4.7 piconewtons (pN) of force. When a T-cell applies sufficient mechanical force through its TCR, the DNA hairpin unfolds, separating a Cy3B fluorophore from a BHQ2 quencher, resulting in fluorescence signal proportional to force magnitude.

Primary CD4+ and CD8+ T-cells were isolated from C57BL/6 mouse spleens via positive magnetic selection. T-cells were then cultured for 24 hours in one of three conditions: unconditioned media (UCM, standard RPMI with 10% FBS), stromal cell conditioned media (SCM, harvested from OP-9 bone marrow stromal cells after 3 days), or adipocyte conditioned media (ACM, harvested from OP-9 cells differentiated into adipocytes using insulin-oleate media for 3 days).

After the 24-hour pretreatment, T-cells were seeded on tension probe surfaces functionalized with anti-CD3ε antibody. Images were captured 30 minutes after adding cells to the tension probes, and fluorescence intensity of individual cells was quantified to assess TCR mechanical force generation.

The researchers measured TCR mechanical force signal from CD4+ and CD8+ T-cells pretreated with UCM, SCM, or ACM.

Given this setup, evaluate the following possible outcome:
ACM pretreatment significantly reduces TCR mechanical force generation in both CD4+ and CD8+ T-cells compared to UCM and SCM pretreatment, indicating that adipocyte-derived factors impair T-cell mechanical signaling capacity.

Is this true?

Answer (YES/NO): YES